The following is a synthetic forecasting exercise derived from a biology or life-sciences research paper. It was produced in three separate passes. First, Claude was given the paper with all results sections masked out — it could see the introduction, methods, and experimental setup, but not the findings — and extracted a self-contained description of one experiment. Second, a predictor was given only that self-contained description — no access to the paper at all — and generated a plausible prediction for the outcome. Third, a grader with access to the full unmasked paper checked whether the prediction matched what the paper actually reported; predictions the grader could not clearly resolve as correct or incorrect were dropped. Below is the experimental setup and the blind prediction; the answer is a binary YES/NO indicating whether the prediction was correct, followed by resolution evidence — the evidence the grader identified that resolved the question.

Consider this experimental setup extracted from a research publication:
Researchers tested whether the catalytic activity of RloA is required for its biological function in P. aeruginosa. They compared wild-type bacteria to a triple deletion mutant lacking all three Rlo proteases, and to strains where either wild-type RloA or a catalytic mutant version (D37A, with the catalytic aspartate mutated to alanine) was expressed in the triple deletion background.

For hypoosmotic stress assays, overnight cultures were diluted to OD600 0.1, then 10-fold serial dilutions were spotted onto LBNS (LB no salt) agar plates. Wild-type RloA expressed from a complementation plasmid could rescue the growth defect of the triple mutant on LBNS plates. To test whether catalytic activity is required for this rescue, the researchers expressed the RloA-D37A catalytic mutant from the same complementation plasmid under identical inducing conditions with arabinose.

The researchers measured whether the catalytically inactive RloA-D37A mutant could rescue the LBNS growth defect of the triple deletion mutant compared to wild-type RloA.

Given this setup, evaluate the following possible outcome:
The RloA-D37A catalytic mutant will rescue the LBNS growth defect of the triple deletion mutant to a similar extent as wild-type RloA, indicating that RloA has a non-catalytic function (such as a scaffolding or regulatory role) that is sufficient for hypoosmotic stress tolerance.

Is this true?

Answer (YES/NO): NO